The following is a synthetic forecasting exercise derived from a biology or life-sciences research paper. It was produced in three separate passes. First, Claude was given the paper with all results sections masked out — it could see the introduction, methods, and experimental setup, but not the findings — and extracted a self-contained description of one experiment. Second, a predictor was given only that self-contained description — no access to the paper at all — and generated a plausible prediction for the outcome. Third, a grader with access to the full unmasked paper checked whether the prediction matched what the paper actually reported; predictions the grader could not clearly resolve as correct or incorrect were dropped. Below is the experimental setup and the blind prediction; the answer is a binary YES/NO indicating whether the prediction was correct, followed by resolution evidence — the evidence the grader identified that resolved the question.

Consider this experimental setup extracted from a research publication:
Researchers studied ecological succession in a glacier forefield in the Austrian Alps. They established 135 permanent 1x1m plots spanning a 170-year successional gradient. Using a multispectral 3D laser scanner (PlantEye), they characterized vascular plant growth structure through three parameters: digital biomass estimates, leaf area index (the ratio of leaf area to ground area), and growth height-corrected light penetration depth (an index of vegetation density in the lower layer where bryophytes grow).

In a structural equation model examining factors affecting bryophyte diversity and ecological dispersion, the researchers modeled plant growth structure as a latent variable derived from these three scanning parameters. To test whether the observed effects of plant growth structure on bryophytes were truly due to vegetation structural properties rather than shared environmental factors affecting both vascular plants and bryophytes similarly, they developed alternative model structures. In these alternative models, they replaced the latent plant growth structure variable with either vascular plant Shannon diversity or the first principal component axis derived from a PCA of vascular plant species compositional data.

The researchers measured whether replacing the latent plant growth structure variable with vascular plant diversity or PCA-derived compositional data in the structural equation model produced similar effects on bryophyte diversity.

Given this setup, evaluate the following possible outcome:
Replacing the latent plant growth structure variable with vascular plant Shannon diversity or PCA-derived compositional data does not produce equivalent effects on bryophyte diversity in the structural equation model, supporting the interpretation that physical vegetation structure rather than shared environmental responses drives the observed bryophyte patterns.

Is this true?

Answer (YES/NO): YES